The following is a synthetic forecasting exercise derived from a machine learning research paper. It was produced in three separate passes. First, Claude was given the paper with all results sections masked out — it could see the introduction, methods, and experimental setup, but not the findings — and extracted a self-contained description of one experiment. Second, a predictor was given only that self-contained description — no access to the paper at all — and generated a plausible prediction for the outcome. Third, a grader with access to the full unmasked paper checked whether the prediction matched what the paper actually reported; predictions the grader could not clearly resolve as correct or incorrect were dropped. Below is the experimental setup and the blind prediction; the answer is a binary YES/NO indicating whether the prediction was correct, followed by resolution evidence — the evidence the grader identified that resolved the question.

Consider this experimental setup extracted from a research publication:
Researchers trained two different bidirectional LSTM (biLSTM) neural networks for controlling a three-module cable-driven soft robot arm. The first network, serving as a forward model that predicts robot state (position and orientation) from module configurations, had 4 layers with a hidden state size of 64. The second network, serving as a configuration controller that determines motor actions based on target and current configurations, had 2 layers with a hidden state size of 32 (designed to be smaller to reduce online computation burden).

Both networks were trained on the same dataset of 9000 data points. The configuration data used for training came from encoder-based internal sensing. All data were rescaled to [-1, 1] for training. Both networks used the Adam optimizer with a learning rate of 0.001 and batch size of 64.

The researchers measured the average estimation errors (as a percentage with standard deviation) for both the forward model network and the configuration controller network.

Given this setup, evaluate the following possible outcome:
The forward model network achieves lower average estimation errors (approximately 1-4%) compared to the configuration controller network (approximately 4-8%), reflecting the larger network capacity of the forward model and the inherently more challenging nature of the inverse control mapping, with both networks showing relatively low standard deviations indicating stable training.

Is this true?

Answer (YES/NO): NO